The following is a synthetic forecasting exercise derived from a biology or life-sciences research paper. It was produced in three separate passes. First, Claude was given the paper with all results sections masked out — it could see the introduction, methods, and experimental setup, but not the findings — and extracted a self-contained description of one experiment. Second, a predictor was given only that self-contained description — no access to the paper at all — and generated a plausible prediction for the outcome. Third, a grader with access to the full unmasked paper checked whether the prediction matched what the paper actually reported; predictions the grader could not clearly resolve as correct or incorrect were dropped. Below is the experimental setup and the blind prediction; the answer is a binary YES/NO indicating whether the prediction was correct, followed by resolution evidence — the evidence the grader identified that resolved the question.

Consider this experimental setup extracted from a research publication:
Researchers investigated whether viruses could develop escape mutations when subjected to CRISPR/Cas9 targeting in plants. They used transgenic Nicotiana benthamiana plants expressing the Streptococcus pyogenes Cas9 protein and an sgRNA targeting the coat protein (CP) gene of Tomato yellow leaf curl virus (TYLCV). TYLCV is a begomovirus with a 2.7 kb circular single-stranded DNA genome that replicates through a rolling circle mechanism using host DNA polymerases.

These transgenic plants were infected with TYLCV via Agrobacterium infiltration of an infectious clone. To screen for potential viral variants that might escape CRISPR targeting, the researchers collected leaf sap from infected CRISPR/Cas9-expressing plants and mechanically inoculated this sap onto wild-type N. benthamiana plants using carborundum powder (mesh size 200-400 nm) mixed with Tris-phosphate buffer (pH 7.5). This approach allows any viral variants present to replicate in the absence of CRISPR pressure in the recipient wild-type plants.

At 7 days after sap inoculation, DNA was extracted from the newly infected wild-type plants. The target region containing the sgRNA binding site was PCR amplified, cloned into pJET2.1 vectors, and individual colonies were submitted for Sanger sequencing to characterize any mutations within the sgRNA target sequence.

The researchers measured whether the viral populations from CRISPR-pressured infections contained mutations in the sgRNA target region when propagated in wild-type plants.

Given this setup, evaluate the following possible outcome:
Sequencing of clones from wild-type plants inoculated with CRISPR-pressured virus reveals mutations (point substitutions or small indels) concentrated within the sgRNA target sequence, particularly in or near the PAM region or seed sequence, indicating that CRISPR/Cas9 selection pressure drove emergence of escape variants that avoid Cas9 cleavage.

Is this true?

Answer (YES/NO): YES